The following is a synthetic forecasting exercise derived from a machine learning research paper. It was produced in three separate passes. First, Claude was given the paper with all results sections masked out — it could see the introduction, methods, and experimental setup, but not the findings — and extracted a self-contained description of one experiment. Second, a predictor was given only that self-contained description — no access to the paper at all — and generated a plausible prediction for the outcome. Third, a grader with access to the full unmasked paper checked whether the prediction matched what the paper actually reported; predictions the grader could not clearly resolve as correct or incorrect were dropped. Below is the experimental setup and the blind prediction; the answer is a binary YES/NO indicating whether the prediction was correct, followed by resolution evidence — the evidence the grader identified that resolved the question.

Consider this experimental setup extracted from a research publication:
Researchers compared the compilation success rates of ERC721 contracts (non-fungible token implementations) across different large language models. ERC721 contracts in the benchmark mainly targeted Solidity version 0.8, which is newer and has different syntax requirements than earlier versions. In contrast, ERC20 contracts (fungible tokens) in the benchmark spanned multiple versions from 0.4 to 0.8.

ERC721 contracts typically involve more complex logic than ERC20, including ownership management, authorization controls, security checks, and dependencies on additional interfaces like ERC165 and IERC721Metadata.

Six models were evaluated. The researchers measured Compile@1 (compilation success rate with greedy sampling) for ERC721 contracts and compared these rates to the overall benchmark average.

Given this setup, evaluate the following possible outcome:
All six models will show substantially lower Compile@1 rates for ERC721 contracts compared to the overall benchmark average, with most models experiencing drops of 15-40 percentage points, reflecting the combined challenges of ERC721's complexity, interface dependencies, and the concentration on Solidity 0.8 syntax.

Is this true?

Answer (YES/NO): NO